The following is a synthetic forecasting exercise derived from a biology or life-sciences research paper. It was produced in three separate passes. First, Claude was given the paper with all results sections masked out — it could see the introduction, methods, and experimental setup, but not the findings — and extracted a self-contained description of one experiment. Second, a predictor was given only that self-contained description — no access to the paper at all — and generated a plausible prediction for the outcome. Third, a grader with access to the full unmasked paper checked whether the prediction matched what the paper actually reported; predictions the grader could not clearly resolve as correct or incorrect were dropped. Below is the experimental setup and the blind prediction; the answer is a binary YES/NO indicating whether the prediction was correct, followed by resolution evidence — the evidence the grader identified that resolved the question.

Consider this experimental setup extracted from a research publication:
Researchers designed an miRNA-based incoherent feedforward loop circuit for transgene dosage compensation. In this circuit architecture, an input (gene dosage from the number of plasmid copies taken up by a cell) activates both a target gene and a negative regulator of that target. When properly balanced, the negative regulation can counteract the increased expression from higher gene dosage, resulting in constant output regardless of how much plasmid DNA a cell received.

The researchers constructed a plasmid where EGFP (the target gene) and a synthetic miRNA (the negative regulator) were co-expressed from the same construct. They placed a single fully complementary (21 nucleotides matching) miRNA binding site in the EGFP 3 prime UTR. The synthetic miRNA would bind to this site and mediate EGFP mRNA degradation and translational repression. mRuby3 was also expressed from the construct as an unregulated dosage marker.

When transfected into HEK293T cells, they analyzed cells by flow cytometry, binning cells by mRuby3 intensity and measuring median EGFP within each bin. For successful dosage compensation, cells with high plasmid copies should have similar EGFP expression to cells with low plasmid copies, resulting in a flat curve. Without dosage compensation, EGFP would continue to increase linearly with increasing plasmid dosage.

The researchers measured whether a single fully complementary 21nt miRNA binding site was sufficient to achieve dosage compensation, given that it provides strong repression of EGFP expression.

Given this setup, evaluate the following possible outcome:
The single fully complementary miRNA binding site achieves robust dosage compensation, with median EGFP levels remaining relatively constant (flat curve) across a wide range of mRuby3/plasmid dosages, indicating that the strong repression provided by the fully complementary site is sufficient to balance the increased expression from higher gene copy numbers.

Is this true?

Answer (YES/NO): NO